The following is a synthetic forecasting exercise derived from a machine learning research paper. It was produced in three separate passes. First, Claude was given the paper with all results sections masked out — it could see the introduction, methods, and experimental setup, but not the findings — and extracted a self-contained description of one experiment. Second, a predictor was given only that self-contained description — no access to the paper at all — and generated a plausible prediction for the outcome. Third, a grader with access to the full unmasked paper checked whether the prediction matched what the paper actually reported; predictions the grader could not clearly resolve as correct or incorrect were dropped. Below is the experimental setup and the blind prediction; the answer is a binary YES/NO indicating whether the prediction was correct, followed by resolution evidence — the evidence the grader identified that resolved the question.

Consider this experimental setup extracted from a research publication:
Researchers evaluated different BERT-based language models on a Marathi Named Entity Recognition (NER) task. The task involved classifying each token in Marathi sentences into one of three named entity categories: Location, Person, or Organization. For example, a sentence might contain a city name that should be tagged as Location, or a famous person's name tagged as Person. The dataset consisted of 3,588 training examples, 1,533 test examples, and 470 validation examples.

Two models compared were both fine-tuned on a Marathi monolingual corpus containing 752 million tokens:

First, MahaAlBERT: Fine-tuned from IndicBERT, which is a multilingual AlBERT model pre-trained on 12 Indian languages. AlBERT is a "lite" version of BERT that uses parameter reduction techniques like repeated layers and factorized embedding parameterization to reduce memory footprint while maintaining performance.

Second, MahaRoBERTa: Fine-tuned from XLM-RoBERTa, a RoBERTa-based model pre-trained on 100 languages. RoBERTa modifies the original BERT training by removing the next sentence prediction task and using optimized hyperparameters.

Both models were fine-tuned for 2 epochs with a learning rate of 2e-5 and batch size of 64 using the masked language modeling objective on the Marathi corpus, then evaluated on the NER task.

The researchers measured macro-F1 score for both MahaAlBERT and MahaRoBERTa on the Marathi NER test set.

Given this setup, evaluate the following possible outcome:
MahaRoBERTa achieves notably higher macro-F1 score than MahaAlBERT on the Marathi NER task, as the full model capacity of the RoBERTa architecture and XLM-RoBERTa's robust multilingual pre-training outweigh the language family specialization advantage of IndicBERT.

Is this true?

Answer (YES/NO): YES